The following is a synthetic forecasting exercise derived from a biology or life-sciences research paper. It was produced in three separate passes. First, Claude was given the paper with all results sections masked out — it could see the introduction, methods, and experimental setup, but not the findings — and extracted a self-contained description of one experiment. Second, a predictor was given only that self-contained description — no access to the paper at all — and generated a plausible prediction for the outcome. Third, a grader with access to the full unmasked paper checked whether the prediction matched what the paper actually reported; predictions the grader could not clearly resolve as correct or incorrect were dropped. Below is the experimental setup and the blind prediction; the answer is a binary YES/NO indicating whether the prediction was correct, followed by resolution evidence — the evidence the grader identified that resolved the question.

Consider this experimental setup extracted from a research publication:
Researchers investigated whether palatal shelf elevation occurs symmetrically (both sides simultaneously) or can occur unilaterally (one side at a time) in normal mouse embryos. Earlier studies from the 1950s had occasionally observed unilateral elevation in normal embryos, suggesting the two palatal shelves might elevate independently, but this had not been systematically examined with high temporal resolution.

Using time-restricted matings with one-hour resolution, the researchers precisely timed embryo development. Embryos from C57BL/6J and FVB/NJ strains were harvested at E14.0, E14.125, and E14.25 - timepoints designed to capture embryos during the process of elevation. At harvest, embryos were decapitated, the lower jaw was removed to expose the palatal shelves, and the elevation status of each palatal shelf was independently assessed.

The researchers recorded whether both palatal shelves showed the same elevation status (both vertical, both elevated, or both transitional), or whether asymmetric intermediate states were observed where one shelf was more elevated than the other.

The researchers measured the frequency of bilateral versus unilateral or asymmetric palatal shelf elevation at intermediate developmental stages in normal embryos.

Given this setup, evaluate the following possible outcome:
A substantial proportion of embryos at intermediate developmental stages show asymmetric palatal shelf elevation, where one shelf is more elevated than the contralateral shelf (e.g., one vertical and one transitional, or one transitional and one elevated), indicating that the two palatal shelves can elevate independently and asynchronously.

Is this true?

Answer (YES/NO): NO